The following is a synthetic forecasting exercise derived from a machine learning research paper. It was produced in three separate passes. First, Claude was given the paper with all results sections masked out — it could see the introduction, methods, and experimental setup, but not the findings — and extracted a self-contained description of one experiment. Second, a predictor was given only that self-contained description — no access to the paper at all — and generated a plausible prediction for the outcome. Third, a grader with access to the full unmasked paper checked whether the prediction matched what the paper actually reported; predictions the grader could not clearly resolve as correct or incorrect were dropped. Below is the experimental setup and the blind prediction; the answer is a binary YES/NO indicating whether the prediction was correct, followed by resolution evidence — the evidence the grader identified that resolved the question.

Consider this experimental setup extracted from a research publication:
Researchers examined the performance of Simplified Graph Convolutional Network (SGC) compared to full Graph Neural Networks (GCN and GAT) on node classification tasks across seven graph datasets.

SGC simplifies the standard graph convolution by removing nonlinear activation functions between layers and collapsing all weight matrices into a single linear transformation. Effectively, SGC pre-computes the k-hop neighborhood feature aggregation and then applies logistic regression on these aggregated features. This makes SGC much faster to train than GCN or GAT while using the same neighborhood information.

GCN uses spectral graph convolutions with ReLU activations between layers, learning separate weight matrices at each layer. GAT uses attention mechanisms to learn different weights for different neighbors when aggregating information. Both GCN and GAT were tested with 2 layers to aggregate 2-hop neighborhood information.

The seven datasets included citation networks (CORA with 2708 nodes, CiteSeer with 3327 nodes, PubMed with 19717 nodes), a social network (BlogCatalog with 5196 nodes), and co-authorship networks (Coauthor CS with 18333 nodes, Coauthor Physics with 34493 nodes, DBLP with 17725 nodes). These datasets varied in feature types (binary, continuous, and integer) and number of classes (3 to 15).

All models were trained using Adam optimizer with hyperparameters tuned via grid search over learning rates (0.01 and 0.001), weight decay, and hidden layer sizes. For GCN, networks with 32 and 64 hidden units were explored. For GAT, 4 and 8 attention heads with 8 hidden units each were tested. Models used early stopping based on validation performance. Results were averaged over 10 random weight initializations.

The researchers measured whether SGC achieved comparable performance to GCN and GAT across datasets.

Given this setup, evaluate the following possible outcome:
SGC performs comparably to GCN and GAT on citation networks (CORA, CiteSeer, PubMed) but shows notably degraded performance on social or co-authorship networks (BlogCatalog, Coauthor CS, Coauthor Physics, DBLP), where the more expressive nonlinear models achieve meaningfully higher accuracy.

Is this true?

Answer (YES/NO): NO